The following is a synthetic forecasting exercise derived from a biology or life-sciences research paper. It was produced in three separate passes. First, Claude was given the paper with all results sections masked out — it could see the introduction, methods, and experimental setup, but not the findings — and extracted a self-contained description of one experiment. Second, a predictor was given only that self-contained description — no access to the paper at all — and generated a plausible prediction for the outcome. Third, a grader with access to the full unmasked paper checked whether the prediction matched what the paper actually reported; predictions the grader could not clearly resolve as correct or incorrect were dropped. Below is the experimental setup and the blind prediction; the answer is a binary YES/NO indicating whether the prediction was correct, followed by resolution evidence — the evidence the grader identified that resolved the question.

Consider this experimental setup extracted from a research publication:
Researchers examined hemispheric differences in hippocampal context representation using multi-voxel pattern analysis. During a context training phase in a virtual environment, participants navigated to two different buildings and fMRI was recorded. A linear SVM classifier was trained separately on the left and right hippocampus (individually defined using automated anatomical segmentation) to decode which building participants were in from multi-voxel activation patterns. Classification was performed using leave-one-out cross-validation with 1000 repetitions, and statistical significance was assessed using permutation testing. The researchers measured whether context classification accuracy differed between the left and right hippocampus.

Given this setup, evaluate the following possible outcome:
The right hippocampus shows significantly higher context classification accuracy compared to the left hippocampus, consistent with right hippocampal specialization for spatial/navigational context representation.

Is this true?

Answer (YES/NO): NO